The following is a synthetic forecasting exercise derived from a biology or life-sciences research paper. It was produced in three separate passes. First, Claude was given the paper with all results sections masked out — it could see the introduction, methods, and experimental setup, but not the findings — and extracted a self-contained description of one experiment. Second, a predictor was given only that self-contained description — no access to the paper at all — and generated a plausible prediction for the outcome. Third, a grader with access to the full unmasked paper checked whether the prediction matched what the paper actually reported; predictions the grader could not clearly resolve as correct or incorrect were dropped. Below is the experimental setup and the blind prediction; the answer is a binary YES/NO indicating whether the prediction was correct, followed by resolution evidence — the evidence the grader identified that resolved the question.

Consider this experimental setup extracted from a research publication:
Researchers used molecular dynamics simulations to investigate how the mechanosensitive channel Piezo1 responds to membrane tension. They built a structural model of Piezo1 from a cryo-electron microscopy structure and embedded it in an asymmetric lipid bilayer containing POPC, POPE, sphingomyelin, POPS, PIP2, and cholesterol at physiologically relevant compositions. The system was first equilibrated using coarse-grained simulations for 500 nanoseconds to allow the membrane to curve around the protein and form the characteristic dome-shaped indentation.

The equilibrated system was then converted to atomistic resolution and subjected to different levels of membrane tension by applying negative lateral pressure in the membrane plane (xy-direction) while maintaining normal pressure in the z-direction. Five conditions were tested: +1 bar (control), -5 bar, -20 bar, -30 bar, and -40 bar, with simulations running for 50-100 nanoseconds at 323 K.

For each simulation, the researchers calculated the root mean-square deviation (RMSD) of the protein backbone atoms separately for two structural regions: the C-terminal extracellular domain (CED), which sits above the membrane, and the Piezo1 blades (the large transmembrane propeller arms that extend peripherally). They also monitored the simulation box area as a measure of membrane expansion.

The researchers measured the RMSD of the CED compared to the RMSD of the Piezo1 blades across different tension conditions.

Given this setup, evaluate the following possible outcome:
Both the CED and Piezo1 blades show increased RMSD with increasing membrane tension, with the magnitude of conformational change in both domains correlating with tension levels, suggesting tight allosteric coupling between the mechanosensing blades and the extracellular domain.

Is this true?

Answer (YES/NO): NO